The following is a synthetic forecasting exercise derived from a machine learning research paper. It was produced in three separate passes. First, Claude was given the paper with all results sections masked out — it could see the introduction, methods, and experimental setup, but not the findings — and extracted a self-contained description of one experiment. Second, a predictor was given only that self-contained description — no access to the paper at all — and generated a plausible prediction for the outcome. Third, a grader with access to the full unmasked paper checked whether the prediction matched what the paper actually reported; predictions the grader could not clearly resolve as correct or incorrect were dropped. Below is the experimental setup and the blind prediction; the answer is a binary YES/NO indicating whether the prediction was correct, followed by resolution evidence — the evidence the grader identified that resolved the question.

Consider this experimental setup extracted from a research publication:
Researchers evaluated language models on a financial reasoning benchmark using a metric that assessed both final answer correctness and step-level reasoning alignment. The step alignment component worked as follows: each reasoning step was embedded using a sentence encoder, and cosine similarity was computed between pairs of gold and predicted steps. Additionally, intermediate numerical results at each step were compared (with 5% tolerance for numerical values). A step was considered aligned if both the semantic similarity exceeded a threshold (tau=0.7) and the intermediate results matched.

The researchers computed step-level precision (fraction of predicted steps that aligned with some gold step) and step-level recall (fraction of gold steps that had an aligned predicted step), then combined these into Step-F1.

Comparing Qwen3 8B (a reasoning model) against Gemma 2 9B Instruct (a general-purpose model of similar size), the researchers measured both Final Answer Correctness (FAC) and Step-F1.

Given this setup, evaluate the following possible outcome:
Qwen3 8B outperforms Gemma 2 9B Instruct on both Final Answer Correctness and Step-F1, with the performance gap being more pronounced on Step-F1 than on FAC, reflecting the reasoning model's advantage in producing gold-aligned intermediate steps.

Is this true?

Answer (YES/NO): NO